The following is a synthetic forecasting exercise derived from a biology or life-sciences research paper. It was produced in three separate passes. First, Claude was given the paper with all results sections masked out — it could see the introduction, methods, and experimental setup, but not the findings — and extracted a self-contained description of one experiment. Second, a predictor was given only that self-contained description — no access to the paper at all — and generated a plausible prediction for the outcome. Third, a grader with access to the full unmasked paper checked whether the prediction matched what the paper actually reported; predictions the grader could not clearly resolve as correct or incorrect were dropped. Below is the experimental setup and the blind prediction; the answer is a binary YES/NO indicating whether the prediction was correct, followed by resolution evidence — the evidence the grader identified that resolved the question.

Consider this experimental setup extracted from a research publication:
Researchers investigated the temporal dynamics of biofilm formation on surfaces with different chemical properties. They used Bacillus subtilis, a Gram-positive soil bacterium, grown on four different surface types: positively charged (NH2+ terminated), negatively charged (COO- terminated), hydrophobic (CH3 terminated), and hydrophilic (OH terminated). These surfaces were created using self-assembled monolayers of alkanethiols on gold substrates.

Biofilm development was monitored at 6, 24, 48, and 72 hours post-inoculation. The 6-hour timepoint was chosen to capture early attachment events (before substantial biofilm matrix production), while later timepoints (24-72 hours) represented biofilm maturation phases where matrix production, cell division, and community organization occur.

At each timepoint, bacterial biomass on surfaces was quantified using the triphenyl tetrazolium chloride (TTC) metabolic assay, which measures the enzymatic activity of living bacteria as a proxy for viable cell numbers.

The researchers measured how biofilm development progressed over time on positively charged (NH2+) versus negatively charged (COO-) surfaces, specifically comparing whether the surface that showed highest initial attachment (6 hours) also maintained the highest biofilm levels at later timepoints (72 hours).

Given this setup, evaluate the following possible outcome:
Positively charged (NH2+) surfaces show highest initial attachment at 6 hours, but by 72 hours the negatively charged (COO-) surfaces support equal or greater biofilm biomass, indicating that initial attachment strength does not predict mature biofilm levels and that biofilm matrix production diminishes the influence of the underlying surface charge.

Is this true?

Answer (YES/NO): NO